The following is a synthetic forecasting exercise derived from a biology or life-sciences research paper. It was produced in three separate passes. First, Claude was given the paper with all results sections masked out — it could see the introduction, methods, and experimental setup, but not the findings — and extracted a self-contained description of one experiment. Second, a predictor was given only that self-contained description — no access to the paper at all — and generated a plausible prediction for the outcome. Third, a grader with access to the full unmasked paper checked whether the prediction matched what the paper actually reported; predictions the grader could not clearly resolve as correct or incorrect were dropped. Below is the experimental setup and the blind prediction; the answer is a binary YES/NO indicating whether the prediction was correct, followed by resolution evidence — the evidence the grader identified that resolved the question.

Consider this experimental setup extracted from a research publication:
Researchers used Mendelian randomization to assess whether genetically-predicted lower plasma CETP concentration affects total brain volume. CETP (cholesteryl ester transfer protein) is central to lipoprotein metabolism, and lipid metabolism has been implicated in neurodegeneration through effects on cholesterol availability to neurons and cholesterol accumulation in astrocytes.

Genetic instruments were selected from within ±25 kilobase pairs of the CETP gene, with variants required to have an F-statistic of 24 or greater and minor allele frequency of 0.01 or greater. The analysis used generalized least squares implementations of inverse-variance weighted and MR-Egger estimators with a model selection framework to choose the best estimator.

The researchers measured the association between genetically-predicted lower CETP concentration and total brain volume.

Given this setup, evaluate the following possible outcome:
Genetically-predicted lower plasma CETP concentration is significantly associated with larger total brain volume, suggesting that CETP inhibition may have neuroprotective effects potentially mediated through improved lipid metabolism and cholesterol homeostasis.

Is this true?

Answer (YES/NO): YES